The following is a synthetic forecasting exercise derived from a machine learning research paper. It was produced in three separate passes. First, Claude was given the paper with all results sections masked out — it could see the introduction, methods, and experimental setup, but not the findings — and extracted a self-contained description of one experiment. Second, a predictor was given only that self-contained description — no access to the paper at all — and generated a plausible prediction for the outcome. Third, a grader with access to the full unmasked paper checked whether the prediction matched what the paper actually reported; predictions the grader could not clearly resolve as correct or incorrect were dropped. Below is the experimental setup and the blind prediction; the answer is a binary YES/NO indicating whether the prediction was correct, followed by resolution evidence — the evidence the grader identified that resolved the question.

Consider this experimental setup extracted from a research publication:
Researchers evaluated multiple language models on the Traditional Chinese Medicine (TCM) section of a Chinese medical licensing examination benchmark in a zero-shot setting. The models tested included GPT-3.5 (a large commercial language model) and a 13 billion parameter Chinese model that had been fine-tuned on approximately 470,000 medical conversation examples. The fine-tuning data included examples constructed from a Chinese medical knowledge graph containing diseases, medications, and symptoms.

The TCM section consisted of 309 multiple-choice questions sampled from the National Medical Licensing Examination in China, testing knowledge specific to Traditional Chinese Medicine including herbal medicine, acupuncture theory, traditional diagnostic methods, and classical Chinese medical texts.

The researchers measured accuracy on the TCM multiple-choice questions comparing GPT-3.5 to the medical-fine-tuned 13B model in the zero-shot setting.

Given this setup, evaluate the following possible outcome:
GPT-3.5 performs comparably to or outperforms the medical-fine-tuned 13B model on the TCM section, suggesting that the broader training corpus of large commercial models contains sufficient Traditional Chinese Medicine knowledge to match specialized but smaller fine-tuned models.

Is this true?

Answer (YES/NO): NO